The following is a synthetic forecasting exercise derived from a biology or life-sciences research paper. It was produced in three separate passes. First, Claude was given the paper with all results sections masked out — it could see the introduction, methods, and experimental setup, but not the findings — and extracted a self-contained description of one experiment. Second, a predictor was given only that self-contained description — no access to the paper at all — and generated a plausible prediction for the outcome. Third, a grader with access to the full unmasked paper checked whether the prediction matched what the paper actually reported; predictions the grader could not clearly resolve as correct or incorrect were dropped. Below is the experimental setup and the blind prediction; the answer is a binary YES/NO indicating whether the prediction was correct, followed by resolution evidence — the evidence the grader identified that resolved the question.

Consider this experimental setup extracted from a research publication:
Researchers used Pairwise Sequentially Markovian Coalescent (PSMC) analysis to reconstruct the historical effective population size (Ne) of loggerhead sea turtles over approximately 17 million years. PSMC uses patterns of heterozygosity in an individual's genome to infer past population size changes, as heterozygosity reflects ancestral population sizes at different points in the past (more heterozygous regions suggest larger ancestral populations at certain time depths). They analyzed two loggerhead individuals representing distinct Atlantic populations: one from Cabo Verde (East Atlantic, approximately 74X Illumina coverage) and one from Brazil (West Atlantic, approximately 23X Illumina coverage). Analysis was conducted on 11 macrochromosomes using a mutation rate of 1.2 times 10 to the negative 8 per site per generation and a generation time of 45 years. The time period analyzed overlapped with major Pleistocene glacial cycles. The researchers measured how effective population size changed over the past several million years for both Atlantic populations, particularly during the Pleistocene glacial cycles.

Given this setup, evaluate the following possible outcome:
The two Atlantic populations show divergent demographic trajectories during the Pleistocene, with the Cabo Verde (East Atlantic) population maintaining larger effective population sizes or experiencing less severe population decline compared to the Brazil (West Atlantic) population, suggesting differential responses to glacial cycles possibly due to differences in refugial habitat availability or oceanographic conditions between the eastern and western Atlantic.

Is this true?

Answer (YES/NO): NO